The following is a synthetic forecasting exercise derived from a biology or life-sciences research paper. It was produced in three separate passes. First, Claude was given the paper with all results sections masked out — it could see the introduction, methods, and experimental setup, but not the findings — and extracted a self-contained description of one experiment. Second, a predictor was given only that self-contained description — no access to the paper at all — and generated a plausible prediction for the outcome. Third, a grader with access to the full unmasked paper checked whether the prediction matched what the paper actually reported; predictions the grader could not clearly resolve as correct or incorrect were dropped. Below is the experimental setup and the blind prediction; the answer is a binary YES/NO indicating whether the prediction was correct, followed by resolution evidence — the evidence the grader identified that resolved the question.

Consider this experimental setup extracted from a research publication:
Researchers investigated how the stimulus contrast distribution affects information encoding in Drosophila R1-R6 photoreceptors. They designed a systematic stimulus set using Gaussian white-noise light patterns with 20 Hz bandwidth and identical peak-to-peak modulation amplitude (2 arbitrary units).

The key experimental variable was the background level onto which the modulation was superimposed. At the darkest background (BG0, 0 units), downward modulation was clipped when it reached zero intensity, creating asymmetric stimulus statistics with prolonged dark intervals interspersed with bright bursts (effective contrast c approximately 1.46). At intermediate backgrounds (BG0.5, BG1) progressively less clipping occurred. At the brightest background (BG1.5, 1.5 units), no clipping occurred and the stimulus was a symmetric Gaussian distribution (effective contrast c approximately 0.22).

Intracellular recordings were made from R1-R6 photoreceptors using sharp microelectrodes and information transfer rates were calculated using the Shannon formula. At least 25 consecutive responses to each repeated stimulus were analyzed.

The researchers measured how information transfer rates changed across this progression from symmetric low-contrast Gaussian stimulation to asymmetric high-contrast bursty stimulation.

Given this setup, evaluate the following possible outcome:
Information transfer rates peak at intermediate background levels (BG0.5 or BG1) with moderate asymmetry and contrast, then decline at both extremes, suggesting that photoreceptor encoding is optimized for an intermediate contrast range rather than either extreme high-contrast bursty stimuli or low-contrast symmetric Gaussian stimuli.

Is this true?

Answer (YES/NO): NO